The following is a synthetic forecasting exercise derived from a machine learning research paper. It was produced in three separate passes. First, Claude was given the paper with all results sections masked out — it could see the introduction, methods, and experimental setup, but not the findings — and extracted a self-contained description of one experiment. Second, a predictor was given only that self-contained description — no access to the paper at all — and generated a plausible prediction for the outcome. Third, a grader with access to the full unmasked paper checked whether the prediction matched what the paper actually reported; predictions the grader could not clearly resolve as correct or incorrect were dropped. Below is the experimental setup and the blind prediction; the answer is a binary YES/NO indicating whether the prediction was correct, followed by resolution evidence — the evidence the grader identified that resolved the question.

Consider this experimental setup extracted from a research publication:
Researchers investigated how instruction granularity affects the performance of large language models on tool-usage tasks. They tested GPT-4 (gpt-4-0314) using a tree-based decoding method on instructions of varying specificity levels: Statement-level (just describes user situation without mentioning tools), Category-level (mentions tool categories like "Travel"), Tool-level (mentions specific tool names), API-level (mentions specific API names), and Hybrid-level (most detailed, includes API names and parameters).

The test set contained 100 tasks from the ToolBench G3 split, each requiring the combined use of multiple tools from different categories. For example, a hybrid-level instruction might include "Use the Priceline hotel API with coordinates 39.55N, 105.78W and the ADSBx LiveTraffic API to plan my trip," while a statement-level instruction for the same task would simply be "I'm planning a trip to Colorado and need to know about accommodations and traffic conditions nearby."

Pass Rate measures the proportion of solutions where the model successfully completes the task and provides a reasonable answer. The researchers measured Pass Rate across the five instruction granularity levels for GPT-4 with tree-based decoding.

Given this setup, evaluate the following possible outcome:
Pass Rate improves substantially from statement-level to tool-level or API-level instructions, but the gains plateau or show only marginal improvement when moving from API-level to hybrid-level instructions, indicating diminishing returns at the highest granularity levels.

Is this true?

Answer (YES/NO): NO